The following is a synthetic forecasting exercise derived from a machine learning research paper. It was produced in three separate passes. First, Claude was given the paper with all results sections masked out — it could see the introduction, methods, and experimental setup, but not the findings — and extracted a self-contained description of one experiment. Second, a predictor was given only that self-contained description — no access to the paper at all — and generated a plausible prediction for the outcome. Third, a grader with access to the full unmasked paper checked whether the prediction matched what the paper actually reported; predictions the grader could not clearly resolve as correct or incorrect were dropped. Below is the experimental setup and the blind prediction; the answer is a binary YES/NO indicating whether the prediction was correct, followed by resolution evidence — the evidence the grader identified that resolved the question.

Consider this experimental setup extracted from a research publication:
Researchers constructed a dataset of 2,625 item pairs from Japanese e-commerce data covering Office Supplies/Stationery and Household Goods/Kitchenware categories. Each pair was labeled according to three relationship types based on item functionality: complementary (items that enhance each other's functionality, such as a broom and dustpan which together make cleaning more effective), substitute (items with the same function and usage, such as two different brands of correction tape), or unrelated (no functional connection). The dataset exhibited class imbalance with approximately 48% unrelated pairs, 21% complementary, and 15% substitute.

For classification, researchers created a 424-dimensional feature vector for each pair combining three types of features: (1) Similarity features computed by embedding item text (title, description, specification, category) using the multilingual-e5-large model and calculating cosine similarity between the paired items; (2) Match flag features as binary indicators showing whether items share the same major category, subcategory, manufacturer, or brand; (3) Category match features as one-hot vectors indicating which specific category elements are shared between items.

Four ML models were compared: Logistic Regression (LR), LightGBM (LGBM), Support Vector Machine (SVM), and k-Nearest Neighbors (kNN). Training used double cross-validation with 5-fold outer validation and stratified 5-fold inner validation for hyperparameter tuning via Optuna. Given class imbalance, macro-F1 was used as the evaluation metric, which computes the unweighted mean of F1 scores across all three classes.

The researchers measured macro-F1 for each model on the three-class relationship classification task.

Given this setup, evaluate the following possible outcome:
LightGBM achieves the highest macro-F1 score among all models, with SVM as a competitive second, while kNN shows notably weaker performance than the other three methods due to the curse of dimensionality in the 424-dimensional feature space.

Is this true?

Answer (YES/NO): NO